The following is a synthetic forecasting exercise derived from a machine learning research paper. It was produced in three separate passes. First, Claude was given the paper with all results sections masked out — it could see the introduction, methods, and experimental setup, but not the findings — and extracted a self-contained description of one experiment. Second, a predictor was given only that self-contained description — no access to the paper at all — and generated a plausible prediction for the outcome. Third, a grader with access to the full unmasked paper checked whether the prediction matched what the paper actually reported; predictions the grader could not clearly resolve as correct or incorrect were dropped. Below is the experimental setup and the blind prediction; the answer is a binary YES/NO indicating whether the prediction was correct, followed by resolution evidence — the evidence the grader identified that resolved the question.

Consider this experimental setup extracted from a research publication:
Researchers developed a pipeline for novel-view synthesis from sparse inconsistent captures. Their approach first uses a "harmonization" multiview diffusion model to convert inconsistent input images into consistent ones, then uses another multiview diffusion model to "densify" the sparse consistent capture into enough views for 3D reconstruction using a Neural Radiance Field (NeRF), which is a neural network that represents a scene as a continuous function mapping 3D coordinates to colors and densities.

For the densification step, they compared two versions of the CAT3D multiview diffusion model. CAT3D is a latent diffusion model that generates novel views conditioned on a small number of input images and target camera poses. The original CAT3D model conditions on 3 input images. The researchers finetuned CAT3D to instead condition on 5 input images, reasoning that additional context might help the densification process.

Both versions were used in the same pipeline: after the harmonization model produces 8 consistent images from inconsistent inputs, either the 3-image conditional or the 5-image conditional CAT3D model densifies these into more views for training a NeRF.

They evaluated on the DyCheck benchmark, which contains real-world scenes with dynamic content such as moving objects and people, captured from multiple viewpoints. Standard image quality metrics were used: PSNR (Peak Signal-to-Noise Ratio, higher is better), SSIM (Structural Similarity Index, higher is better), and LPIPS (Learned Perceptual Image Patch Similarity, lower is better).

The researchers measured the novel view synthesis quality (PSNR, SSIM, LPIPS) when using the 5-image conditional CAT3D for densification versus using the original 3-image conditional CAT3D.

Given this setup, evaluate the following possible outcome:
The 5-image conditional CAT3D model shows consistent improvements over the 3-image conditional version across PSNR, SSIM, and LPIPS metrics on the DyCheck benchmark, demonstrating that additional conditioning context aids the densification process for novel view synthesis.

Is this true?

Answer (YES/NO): YES